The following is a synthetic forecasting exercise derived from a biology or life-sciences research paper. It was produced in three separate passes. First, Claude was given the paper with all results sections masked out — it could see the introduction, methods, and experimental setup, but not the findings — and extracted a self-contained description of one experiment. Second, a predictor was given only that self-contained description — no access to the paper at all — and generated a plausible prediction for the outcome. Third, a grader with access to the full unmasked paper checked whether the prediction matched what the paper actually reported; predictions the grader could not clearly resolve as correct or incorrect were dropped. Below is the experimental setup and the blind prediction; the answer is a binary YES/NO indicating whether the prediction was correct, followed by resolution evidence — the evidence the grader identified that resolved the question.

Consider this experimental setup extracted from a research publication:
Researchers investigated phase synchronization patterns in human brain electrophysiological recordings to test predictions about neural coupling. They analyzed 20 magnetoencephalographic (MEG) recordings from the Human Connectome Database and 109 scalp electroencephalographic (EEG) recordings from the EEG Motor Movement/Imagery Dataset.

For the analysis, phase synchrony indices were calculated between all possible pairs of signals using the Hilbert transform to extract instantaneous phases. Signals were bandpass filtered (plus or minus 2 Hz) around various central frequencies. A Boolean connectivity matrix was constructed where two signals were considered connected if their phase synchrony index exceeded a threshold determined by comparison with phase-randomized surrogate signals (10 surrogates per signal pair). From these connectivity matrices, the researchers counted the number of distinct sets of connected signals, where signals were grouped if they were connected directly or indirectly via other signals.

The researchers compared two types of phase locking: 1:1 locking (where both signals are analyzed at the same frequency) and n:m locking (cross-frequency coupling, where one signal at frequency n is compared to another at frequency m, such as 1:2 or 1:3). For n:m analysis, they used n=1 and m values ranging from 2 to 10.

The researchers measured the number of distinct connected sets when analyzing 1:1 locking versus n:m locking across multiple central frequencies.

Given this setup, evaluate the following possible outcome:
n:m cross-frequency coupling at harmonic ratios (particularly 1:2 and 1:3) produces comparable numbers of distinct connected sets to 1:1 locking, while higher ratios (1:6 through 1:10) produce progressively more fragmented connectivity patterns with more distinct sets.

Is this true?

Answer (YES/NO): NO